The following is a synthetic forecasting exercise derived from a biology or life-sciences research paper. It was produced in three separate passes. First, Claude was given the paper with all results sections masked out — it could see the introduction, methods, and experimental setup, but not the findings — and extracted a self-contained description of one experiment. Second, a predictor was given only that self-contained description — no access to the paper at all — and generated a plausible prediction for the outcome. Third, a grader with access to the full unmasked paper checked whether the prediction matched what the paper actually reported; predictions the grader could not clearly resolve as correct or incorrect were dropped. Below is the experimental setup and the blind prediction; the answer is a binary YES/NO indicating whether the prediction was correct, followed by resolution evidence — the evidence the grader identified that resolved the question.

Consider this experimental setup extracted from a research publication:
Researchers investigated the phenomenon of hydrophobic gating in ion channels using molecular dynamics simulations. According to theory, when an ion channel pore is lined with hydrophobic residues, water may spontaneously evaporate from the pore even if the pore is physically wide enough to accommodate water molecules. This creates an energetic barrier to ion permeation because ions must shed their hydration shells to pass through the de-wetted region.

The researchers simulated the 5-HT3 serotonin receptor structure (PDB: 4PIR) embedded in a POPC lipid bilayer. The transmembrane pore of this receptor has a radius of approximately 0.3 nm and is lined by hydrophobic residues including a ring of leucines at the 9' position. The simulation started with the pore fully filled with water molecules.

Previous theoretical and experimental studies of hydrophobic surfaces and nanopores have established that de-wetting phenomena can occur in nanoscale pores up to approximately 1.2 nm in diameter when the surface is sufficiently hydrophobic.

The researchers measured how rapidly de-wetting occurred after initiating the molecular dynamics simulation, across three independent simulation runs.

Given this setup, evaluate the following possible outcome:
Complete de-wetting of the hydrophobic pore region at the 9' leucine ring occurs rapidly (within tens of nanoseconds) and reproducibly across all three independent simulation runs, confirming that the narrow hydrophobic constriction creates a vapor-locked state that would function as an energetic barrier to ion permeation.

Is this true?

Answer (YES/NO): YES